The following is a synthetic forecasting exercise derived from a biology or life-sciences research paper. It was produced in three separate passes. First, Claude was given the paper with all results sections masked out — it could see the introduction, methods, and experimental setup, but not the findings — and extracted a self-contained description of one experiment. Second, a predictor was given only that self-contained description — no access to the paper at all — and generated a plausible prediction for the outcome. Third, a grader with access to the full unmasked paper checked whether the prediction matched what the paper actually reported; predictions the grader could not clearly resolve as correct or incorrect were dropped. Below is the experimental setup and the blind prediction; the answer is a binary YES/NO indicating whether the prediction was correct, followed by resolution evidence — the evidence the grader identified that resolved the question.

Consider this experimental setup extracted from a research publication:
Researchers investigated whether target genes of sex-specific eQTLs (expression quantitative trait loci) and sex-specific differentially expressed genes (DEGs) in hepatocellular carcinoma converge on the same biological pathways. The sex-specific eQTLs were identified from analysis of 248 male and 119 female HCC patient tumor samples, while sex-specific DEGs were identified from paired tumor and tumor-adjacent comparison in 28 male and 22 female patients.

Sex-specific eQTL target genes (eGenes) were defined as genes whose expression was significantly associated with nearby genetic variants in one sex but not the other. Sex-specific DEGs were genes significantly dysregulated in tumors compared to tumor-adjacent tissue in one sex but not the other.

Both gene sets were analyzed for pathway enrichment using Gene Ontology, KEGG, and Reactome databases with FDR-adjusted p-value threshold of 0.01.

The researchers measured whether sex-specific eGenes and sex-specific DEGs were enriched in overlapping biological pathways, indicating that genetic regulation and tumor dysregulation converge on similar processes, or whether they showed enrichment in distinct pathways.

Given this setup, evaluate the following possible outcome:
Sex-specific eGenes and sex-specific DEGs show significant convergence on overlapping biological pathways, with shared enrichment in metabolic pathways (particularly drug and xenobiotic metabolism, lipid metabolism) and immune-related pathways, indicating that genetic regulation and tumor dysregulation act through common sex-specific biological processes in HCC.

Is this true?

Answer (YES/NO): NO